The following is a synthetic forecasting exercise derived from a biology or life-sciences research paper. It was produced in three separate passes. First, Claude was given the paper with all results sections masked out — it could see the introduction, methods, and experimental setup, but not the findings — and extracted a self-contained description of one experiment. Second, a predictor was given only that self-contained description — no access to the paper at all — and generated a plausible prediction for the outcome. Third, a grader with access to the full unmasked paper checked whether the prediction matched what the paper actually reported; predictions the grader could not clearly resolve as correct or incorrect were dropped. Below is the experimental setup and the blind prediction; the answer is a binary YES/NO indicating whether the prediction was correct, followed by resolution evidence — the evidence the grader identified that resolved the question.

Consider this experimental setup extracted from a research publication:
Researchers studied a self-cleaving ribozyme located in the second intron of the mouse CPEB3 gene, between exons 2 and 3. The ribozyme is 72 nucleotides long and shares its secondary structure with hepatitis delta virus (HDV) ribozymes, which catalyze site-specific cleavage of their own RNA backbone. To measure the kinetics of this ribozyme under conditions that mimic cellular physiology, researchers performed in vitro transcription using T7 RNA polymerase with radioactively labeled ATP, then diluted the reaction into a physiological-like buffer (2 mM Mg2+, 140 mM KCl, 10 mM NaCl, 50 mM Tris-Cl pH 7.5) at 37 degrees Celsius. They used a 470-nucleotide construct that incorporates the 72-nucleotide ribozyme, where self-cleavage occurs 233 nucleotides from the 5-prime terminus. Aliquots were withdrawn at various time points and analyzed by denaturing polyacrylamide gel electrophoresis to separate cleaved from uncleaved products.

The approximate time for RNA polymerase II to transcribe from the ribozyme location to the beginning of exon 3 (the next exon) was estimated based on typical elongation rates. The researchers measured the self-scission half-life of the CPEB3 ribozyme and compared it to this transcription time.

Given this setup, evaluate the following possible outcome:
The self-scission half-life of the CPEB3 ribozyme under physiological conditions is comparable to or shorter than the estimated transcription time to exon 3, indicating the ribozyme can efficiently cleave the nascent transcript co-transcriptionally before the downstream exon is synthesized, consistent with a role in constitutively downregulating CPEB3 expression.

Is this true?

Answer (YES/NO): YES